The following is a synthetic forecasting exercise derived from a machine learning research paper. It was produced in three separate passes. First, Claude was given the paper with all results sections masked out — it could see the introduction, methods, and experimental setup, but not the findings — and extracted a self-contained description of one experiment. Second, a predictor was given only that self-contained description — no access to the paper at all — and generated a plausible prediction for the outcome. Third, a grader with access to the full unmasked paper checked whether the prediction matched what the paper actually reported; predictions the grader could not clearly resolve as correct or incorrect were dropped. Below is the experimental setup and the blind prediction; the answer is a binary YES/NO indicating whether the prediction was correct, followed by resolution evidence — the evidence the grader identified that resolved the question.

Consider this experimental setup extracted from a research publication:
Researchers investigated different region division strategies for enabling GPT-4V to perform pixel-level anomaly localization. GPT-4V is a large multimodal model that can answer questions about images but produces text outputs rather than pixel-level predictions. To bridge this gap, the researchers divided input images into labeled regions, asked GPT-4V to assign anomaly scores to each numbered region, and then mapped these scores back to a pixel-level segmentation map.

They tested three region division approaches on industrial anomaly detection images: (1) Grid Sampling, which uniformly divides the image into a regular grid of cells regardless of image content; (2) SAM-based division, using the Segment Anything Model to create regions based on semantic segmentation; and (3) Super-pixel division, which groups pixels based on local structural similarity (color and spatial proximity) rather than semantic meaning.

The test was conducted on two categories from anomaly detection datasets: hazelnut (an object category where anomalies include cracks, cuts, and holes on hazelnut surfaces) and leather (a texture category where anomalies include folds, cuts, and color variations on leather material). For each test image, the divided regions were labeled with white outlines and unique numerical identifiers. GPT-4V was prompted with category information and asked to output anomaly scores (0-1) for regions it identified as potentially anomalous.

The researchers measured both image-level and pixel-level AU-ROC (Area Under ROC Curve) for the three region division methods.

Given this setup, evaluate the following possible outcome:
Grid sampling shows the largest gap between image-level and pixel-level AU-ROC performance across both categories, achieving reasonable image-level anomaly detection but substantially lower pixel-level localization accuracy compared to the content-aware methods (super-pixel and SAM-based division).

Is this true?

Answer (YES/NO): NO